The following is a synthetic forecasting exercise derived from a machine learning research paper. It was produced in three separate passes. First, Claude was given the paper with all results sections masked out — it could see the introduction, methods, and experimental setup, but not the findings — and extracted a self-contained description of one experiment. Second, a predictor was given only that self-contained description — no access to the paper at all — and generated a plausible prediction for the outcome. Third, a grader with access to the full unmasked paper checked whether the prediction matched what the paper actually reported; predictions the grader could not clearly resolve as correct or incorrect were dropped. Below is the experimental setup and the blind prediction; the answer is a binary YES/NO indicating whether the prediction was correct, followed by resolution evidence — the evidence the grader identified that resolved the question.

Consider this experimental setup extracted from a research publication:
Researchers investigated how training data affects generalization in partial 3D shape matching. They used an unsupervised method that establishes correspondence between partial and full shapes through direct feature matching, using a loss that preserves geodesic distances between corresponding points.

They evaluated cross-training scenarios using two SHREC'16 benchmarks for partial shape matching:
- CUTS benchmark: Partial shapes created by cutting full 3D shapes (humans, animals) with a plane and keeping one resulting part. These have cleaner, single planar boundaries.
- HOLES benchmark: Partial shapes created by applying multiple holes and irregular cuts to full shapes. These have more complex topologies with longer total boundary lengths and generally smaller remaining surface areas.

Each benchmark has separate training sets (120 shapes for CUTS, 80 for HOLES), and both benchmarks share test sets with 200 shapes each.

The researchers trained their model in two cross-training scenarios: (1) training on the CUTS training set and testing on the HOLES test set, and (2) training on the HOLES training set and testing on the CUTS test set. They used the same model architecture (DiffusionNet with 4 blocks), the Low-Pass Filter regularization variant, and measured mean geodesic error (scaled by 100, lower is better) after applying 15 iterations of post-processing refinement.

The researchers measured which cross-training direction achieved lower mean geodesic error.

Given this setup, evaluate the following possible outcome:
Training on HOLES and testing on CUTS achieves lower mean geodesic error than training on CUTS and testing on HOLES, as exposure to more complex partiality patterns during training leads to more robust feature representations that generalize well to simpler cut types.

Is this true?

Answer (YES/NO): YES